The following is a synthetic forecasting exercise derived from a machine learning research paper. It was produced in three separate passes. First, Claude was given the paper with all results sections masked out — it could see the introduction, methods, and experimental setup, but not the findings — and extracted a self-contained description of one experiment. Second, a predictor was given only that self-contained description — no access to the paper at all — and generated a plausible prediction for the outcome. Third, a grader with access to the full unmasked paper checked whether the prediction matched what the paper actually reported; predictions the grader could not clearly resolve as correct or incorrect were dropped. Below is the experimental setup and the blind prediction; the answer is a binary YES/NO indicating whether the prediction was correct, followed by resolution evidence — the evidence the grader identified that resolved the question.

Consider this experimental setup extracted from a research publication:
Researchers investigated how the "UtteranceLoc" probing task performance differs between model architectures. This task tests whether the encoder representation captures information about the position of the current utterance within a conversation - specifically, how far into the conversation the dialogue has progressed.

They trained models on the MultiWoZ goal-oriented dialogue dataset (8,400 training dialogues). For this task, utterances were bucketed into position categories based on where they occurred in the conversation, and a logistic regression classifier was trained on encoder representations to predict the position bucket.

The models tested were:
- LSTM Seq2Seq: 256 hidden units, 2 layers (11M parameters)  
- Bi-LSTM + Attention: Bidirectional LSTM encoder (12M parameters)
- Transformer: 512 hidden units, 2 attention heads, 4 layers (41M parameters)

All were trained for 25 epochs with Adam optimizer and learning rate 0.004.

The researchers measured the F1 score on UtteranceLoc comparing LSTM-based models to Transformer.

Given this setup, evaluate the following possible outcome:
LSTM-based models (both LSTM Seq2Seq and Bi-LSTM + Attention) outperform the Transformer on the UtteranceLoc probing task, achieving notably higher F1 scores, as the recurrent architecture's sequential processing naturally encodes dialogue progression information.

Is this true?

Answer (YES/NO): YES